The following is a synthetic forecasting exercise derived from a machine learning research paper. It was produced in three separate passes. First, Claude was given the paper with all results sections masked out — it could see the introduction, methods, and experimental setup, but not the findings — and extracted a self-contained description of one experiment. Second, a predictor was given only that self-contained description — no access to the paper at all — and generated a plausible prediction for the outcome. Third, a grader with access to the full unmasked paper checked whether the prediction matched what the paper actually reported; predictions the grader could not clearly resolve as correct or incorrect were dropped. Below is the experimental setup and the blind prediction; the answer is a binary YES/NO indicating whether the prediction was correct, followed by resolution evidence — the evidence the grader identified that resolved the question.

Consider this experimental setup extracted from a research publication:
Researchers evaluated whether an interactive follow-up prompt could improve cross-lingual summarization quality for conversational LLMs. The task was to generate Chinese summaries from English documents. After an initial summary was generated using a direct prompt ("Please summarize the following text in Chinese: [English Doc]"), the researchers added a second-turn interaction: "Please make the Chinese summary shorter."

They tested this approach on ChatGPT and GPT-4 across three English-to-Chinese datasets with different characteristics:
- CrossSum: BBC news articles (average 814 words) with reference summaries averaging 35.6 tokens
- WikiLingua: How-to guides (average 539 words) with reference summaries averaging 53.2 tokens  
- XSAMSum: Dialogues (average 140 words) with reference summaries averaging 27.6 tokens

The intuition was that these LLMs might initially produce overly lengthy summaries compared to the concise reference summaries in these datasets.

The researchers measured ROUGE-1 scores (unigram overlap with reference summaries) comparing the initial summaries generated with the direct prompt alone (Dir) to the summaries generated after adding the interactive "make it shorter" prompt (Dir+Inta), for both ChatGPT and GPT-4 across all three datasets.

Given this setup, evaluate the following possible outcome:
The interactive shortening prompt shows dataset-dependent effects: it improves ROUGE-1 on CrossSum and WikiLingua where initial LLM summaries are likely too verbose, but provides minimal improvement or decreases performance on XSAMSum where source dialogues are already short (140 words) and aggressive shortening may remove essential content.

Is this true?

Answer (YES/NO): NO